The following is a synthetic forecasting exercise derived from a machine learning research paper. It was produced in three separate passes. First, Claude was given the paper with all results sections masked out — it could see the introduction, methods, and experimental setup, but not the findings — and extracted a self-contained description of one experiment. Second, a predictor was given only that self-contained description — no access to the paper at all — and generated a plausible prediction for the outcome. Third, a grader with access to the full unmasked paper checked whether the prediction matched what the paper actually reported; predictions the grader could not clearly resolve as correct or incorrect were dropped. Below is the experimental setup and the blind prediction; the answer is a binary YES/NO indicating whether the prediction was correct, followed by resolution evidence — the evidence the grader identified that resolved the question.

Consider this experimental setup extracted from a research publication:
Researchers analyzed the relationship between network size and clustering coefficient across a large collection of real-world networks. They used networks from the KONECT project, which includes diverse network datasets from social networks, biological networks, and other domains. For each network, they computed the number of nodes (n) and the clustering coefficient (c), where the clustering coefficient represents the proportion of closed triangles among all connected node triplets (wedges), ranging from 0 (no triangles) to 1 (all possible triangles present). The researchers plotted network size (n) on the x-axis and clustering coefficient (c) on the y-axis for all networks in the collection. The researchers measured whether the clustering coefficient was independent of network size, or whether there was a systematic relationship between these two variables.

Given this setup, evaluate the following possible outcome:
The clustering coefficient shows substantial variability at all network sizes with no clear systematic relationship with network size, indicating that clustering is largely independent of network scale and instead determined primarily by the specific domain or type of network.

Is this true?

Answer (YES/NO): NO